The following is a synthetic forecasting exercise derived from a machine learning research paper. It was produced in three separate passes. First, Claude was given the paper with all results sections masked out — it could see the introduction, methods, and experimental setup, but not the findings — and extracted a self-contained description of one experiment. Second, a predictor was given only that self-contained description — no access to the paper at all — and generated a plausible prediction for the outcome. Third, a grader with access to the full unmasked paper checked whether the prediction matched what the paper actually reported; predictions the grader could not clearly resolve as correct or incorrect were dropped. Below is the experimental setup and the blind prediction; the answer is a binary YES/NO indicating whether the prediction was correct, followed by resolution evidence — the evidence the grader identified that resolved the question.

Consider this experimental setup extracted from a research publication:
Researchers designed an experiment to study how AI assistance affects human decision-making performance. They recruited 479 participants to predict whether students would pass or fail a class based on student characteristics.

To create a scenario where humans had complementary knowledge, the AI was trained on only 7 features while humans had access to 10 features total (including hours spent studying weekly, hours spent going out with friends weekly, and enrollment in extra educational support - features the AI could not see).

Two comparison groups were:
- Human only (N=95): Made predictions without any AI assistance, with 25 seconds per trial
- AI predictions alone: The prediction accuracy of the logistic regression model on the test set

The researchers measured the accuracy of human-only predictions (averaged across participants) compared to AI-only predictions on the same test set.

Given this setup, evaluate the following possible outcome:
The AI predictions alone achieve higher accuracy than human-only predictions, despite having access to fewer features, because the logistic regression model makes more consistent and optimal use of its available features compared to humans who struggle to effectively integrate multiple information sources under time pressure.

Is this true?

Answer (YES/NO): NO